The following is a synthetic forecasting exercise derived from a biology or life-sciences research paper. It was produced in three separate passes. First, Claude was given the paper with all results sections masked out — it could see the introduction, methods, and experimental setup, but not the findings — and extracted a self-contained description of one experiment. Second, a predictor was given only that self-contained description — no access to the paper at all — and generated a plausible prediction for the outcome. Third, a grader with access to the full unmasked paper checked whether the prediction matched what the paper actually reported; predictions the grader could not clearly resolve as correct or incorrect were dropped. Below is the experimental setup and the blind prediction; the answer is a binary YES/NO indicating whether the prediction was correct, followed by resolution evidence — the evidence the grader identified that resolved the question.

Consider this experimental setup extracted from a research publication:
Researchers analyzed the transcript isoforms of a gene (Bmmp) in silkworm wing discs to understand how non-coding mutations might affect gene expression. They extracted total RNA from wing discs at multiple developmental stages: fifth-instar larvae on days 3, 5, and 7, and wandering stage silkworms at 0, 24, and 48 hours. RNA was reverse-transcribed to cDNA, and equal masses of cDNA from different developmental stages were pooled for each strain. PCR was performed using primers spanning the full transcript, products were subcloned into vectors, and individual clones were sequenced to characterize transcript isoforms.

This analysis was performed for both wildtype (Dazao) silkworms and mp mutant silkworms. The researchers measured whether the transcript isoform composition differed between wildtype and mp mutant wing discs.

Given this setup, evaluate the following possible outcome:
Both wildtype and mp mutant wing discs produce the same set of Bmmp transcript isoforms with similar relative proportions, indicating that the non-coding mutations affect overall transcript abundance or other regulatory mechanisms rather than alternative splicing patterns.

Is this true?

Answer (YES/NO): NO